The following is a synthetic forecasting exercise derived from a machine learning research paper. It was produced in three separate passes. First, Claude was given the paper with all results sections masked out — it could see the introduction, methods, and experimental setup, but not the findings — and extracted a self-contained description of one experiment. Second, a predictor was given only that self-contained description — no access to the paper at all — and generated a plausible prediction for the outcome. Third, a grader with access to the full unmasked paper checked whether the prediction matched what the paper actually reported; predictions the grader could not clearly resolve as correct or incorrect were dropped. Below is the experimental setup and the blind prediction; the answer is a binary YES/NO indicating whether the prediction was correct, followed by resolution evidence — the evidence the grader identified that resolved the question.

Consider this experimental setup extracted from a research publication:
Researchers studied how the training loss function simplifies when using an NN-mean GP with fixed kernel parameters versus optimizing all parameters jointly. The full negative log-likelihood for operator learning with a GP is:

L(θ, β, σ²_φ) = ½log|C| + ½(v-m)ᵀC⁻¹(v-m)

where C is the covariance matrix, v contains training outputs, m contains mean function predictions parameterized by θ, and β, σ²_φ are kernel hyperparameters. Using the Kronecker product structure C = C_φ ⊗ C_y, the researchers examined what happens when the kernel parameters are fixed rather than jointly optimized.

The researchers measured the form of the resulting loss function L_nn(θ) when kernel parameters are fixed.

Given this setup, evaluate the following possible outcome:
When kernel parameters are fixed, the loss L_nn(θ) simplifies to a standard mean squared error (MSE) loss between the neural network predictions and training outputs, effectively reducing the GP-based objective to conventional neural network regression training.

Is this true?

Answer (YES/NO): NO